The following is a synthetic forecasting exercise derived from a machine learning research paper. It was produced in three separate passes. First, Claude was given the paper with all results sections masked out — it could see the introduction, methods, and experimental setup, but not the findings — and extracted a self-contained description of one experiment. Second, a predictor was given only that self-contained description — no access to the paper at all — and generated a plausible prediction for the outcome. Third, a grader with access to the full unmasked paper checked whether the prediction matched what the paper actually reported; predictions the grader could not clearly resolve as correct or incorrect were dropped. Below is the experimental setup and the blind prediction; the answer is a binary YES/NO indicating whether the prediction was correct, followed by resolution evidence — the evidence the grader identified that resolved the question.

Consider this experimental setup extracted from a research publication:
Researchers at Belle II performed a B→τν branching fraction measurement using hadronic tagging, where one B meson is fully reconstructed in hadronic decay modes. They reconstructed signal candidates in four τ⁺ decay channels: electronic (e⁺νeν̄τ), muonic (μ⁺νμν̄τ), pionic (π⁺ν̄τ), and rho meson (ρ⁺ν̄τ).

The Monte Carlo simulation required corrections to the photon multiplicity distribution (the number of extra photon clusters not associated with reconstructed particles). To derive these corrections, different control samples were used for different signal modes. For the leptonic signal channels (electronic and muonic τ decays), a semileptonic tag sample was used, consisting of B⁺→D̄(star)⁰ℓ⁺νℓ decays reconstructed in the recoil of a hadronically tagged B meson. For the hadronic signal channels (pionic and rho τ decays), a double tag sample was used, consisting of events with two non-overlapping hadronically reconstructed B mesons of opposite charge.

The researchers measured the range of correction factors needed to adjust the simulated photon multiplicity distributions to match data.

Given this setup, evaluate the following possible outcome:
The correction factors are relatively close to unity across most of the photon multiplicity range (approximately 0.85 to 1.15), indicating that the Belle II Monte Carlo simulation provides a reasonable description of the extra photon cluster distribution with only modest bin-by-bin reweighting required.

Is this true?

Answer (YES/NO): NO